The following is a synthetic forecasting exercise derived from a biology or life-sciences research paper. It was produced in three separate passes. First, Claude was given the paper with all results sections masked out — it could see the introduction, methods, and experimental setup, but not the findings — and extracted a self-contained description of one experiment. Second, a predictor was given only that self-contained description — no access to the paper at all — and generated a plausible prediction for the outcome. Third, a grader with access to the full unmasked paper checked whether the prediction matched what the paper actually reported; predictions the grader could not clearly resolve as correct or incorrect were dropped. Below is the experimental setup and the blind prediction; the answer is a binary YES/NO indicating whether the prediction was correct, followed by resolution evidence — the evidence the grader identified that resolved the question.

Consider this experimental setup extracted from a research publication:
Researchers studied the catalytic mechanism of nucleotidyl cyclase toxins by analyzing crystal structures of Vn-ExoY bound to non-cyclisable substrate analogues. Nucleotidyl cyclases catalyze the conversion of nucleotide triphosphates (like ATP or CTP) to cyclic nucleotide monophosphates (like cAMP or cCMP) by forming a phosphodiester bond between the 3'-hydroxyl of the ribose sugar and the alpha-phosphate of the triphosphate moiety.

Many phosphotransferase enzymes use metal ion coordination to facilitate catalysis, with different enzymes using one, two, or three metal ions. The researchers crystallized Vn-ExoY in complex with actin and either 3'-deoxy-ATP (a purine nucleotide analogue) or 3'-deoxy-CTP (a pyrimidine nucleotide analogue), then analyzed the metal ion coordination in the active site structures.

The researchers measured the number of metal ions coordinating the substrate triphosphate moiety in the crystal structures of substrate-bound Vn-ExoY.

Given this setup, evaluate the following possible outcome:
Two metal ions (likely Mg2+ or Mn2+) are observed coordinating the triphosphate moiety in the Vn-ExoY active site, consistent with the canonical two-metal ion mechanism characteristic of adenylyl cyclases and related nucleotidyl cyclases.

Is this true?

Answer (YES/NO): YES